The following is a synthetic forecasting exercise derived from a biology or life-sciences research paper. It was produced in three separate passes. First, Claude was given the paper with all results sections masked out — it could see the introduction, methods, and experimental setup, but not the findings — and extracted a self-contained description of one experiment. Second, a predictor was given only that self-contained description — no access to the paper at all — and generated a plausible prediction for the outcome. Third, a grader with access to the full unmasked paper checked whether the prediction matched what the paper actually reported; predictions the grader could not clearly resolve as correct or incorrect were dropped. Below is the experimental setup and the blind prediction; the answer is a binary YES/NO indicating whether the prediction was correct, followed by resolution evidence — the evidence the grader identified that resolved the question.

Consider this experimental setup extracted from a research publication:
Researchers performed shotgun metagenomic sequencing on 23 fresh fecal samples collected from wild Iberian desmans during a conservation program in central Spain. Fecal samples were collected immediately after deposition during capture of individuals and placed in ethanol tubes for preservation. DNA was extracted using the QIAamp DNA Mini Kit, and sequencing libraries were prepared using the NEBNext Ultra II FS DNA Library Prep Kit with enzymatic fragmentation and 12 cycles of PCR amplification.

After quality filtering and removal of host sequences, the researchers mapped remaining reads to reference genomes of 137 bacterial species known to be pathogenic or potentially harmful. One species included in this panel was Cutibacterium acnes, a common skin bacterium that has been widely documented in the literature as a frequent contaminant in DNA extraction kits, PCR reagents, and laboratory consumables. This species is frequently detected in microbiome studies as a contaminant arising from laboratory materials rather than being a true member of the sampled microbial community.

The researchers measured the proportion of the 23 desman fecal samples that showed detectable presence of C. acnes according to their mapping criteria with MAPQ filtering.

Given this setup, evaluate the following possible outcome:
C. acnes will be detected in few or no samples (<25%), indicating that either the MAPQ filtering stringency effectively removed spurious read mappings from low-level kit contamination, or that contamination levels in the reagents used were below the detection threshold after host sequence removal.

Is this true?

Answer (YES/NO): NO